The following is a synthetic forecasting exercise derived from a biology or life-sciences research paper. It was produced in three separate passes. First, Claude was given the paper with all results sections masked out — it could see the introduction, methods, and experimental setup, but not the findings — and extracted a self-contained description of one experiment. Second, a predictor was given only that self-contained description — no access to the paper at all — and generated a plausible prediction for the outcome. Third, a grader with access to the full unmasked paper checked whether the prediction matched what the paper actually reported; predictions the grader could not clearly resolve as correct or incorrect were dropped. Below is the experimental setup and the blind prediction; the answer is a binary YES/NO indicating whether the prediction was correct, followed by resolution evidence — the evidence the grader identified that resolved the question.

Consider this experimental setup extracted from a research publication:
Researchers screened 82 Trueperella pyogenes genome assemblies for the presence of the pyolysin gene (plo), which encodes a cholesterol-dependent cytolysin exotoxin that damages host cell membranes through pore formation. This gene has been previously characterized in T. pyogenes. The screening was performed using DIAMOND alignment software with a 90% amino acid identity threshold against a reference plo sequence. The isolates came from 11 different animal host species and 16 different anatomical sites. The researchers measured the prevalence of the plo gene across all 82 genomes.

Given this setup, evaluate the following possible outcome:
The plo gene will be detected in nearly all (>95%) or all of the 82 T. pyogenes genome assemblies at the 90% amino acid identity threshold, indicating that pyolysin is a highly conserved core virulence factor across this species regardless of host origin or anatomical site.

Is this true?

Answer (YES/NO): YES